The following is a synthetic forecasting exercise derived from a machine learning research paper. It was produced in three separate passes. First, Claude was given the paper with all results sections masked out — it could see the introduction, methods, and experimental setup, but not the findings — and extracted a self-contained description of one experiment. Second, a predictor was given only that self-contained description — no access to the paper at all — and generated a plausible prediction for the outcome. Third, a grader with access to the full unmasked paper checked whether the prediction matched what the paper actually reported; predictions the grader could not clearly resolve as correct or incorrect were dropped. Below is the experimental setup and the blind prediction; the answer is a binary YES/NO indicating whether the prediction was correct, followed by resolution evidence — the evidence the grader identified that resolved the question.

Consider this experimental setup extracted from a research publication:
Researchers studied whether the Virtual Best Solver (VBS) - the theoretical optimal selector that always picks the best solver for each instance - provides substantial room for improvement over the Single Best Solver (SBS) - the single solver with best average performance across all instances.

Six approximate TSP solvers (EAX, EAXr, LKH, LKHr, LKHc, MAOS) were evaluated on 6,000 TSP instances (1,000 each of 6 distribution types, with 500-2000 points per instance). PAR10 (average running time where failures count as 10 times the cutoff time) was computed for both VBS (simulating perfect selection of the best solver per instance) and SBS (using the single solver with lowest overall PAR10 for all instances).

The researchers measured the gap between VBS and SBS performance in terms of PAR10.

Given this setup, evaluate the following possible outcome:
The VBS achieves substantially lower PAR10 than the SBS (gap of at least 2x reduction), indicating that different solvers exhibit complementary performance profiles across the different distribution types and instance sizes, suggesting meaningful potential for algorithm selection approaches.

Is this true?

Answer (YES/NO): YES